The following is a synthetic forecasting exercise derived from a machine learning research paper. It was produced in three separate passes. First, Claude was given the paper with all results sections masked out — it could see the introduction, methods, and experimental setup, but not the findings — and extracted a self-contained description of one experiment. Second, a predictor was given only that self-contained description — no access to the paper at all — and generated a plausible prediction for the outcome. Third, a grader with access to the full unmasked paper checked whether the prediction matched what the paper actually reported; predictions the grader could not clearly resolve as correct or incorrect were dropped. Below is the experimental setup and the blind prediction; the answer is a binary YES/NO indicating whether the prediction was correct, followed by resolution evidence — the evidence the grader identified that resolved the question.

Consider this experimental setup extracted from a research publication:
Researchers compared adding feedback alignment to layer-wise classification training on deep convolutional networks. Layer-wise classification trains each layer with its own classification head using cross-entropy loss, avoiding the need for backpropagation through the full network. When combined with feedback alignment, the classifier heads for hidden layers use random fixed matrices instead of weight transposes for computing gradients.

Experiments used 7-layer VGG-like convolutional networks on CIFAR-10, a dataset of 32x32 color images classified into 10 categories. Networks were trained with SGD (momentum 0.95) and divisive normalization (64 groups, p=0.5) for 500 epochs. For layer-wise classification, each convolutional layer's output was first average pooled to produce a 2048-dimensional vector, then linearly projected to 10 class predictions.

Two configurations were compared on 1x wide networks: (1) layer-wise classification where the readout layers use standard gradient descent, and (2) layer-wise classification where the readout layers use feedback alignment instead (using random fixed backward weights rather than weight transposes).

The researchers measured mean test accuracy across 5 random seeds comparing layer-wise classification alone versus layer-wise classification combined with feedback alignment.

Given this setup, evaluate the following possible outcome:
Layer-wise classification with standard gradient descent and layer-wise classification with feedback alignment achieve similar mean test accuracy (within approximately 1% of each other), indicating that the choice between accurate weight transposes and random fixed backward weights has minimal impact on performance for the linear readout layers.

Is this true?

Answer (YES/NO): NO